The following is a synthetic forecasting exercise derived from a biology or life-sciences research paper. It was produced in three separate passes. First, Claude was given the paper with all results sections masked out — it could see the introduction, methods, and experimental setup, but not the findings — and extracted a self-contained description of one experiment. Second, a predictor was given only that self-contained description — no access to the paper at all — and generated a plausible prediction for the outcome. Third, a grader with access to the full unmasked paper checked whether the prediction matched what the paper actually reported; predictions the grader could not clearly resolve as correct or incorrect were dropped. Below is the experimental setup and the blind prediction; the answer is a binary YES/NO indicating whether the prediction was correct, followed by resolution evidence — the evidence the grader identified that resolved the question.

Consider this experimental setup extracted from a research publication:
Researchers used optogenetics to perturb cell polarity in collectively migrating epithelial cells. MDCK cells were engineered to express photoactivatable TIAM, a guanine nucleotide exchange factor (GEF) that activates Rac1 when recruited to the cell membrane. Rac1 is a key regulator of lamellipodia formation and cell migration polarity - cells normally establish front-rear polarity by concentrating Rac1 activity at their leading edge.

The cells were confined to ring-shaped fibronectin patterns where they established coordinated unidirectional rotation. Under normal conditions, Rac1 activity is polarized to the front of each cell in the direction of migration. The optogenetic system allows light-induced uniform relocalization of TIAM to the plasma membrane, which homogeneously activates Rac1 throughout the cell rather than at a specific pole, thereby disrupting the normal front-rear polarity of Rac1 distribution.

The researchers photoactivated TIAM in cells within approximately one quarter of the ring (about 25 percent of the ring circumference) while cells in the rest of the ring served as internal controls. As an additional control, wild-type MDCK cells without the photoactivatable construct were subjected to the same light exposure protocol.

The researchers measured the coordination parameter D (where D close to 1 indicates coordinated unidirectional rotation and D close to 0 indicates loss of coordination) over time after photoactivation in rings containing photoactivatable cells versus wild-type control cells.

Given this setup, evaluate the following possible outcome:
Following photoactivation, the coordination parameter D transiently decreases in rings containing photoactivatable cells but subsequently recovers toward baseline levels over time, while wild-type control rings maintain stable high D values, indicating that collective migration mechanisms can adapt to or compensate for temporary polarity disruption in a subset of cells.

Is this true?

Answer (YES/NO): NO